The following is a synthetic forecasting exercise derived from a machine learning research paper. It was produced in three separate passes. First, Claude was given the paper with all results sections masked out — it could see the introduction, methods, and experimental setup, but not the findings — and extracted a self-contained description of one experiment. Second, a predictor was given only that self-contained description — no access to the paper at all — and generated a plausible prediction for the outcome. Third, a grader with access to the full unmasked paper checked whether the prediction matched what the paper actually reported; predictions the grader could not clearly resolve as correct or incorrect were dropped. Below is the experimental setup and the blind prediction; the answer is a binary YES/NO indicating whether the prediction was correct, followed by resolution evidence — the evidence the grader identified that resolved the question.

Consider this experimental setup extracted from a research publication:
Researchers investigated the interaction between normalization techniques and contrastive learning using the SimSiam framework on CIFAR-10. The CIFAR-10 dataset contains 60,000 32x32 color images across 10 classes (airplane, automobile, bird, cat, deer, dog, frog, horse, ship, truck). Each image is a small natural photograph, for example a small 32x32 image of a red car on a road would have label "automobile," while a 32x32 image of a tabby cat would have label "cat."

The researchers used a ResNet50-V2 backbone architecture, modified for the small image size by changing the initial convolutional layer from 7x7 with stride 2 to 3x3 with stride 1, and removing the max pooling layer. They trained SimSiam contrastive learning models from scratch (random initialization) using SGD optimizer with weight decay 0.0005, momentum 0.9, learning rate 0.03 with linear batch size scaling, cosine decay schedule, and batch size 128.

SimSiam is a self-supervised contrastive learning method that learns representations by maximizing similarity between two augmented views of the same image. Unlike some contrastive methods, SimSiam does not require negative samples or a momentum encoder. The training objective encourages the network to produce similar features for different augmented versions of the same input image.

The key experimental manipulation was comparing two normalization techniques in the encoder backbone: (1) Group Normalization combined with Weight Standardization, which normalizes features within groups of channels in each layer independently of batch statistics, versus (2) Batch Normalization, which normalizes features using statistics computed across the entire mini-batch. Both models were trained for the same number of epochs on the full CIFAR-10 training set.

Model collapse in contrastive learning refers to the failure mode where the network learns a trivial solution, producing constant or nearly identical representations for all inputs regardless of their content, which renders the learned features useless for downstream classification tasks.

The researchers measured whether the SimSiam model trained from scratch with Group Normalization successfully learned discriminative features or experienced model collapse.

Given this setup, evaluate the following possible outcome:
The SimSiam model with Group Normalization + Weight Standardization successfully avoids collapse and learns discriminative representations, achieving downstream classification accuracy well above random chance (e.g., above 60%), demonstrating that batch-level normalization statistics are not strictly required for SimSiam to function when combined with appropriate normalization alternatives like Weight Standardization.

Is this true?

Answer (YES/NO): NO